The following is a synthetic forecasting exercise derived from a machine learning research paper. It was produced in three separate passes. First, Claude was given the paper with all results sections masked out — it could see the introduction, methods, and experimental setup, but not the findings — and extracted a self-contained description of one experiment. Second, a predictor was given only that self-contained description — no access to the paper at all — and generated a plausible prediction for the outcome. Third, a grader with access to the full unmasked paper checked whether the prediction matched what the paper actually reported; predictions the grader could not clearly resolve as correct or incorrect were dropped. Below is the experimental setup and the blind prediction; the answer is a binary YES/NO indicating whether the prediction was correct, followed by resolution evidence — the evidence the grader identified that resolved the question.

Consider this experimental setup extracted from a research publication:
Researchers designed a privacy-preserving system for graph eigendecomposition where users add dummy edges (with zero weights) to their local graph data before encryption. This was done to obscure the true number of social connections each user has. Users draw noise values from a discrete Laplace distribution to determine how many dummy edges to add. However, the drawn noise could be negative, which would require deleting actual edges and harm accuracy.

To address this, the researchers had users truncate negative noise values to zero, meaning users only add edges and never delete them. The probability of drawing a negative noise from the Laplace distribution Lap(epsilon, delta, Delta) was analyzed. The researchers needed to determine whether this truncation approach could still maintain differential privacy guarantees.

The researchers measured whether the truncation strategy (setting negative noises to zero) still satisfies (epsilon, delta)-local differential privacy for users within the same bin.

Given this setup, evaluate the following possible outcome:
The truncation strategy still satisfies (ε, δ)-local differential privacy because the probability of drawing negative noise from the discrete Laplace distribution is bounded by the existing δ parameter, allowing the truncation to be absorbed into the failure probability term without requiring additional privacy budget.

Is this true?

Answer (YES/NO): YES